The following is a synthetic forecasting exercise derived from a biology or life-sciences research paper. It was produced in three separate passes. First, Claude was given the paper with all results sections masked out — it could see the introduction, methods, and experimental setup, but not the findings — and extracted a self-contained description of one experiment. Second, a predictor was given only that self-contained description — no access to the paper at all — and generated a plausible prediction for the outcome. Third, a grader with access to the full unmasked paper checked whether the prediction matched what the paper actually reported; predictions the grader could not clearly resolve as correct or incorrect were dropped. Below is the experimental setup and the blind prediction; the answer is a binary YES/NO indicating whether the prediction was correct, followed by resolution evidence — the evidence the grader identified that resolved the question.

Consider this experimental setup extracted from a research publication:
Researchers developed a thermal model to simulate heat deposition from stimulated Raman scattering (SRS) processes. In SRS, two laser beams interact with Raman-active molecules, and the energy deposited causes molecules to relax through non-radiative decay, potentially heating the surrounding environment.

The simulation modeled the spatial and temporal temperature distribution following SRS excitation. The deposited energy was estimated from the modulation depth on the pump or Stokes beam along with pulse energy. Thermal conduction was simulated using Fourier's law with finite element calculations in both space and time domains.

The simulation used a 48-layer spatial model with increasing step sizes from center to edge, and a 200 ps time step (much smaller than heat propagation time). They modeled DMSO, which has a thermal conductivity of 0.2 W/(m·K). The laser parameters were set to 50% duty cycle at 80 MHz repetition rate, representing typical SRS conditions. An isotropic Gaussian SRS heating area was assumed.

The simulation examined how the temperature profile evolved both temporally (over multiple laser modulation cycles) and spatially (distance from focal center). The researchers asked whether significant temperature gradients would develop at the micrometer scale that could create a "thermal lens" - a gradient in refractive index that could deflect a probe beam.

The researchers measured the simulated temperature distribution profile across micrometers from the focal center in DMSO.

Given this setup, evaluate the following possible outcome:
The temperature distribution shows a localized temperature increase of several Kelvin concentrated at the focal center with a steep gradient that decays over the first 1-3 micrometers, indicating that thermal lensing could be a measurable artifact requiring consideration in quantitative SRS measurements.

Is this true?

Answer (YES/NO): YES